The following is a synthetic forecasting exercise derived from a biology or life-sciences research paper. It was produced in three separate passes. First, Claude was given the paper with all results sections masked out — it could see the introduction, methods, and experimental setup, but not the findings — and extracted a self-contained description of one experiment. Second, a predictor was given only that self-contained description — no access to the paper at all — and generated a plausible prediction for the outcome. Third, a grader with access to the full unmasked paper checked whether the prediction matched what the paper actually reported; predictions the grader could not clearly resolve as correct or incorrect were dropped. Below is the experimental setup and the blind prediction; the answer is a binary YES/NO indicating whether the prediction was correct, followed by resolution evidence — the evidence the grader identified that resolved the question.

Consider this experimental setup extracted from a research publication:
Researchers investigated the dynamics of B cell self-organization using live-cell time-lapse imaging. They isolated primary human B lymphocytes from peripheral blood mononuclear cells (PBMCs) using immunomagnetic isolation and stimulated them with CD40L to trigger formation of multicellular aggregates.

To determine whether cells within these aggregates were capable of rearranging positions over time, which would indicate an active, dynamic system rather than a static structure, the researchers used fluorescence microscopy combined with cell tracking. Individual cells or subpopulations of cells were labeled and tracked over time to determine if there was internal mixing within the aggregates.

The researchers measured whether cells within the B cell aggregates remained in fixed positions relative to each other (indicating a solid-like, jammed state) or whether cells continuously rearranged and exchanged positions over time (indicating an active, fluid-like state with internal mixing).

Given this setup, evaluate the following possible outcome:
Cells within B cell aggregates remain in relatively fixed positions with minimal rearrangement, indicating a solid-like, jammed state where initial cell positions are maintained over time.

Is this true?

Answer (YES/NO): NO